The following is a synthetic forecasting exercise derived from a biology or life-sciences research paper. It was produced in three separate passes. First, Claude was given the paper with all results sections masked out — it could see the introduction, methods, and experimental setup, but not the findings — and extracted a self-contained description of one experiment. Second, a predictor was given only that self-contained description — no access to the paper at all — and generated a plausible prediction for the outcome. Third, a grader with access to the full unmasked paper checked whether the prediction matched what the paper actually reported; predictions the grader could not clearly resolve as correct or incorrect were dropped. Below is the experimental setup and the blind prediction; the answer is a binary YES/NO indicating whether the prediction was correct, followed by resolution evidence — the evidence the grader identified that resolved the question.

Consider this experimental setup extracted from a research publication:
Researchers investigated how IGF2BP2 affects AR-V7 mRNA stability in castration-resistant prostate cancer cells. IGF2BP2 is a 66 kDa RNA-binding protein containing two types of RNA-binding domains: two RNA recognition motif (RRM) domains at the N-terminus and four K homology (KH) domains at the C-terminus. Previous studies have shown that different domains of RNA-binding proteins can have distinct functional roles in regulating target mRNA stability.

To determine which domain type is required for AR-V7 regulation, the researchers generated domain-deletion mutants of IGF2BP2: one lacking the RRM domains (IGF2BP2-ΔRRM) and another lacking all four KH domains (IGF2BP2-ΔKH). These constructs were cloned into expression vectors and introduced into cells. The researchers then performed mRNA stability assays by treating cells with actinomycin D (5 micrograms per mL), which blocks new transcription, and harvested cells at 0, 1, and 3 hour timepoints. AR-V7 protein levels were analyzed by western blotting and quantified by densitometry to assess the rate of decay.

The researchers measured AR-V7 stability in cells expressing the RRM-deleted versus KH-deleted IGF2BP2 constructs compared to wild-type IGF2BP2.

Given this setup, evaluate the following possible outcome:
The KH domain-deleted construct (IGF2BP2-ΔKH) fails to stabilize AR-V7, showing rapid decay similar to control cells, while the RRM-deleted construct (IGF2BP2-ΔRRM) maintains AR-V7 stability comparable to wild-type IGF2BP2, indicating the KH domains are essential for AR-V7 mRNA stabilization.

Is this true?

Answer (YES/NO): NO